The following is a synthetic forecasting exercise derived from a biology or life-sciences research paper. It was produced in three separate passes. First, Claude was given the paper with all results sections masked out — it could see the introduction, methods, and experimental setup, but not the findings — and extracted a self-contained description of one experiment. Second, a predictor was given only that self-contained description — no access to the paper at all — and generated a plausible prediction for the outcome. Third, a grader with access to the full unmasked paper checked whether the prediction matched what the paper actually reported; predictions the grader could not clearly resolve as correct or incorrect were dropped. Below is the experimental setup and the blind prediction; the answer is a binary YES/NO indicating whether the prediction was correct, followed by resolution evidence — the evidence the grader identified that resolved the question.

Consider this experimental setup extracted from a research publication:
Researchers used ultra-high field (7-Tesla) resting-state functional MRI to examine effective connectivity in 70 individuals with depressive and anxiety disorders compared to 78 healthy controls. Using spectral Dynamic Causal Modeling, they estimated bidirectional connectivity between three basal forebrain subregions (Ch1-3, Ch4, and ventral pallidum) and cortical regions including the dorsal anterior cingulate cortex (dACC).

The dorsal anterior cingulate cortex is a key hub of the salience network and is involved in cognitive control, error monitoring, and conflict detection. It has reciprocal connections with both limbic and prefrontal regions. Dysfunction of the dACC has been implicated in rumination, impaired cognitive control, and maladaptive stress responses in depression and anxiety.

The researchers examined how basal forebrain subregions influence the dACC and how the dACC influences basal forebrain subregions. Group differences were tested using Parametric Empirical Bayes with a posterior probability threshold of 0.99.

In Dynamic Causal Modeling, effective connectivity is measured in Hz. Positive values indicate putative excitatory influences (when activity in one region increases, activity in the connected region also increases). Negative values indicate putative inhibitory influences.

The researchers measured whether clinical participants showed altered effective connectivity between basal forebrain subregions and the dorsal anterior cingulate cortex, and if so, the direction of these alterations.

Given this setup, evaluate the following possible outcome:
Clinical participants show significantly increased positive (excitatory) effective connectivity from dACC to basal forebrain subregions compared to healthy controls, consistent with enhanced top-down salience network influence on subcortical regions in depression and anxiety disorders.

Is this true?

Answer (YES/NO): NO